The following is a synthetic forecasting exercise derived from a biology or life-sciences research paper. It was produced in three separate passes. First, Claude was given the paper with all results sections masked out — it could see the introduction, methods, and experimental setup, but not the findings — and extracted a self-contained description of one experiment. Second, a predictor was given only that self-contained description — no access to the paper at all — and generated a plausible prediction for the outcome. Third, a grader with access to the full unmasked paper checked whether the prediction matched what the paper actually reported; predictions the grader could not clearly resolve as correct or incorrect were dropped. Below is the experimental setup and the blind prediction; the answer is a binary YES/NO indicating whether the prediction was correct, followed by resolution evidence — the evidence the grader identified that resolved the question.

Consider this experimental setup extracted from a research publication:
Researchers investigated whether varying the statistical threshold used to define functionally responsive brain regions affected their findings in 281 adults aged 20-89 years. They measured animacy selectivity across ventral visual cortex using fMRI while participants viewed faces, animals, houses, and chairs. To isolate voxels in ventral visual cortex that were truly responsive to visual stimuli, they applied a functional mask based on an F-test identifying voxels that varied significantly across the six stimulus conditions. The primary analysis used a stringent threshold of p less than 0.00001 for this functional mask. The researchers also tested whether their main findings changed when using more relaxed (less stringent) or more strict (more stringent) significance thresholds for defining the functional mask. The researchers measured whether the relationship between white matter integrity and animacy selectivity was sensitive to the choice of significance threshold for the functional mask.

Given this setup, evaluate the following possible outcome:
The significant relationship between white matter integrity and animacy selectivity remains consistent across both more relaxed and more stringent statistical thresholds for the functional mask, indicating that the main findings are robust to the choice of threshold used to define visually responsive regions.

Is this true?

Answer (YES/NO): YES